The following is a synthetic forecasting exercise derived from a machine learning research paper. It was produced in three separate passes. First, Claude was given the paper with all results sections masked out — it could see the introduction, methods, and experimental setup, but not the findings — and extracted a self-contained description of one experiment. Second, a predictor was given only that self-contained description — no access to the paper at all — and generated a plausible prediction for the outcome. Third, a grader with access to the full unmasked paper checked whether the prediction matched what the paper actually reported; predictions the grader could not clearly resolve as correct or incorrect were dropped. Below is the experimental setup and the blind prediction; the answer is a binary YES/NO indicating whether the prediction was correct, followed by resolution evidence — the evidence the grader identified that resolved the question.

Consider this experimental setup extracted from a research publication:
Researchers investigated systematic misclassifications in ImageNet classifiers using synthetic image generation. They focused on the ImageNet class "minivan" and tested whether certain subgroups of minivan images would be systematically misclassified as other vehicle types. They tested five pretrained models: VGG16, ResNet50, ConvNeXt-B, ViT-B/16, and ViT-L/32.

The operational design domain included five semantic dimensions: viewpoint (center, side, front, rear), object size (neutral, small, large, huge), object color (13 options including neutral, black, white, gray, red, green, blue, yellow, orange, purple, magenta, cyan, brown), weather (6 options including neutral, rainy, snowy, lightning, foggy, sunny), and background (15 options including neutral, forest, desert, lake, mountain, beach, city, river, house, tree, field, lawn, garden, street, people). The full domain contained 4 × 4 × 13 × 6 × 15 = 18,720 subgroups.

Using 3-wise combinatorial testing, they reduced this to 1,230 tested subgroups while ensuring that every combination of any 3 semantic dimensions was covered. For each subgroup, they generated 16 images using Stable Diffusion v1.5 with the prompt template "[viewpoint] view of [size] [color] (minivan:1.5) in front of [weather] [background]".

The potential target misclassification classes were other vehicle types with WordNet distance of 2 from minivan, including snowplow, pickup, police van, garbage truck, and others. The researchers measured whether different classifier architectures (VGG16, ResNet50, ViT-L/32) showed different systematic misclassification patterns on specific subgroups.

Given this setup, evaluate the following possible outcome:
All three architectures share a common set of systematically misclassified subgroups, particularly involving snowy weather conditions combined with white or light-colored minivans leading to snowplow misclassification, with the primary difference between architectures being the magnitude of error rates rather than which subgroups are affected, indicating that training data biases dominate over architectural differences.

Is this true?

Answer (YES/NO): NO